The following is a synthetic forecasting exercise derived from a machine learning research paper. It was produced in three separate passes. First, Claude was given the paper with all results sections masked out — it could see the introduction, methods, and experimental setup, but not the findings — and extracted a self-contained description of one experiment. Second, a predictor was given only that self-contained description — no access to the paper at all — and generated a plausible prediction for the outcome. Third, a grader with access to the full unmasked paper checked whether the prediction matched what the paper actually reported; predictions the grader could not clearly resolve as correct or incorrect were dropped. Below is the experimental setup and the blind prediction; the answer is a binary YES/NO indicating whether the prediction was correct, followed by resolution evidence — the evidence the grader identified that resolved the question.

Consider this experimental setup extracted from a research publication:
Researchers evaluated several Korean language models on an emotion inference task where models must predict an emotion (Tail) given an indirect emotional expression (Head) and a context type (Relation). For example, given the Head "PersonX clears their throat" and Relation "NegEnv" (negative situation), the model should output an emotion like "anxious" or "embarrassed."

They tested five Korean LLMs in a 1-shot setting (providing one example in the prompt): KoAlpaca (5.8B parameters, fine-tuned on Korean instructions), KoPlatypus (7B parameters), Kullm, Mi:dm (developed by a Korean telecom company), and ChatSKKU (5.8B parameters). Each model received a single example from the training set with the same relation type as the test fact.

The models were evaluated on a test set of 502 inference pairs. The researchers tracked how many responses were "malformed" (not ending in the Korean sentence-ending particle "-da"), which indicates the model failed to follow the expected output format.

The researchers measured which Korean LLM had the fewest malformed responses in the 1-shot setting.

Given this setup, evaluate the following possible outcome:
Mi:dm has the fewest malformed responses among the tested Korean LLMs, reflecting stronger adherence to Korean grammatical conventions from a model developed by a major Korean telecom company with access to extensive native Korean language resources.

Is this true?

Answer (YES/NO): YES